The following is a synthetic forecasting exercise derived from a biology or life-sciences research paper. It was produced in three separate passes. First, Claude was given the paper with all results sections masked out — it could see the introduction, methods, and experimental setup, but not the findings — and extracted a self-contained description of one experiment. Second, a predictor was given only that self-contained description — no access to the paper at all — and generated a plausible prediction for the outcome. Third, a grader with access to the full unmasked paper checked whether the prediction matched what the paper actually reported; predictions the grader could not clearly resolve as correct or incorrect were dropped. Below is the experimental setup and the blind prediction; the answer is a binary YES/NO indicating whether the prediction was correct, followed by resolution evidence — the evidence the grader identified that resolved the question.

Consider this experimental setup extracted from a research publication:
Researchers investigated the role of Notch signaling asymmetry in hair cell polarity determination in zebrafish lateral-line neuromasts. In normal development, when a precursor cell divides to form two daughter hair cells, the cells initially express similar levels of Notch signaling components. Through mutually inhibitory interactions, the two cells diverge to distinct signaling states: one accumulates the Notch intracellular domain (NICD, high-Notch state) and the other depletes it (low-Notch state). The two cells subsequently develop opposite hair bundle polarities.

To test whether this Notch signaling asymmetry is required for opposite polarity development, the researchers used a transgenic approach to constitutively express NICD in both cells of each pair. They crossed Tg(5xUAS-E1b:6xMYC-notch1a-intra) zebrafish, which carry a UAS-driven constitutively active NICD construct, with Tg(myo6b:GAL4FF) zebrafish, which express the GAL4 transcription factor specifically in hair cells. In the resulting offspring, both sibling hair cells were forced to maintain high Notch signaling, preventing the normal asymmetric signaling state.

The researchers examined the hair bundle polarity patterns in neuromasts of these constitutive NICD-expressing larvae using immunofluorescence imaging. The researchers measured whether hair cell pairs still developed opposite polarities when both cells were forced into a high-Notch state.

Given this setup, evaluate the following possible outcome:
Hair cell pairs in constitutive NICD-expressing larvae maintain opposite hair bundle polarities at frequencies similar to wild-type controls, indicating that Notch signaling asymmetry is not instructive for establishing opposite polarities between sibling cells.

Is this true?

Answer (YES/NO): NO